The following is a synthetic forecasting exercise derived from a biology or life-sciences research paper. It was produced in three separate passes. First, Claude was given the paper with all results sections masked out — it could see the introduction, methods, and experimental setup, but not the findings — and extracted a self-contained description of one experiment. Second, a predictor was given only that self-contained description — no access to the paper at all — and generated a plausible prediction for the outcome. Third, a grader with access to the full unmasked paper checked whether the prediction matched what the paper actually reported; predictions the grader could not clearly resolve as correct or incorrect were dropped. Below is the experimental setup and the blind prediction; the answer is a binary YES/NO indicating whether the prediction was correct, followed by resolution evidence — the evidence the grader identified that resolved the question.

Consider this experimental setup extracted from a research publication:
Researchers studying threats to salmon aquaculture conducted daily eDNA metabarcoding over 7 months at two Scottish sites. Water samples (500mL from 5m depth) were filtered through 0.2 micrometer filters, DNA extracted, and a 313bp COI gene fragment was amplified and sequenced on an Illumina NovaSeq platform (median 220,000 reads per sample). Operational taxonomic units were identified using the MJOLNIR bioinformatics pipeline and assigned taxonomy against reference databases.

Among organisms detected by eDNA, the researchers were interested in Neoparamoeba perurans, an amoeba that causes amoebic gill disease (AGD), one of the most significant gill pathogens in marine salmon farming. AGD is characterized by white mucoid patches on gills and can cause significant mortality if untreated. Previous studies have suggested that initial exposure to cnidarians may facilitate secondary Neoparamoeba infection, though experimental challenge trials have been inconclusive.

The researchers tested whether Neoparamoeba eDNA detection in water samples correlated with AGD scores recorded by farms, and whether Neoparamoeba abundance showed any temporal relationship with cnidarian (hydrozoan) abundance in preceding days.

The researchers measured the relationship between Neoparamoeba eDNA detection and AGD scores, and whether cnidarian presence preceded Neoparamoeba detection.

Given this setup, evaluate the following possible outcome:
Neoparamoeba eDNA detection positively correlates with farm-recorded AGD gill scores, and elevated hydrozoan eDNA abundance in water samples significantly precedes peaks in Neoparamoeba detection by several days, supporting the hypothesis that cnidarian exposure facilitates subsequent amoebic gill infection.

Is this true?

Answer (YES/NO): NO